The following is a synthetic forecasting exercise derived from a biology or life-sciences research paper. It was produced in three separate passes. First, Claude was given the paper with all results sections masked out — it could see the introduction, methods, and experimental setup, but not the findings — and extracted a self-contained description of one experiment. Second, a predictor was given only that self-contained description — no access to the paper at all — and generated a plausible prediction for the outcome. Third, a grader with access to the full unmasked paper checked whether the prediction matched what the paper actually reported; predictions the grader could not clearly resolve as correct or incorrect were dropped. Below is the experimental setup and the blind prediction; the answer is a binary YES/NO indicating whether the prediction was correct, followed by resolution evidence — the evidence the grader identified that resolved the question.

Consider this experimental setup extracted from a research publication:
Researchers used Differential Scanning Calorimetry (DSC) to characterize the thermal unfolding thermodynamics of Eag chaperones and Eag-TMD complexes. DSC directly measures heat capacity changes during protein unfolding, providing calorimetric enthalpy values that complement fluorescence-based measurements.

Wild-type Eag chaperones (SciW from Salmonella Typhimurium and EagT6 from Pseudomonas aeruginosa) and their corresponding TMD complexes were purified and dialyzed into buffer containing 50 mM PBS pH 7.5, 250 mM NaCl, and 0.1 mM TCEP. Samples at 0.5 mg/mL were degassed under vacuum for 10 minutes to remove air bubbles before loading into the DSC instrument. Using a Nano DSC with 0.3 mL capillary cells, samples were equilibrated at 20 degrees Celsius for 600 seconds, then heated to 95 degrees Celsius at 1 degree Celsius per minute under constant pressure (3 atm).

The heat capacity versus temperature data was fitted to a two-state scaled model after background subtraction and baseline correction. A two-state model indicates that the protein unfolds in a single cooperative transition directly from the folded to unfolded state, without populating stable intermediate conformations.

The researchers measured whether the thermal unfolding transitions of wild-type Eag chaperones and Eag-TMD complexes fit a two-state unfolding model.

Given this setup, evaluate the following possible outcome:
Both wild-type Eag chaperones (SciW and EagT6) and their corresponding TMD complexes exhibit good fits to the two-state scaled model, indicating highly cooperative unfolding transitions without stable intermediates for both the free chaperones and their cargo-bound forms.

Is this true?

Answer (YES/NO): NO